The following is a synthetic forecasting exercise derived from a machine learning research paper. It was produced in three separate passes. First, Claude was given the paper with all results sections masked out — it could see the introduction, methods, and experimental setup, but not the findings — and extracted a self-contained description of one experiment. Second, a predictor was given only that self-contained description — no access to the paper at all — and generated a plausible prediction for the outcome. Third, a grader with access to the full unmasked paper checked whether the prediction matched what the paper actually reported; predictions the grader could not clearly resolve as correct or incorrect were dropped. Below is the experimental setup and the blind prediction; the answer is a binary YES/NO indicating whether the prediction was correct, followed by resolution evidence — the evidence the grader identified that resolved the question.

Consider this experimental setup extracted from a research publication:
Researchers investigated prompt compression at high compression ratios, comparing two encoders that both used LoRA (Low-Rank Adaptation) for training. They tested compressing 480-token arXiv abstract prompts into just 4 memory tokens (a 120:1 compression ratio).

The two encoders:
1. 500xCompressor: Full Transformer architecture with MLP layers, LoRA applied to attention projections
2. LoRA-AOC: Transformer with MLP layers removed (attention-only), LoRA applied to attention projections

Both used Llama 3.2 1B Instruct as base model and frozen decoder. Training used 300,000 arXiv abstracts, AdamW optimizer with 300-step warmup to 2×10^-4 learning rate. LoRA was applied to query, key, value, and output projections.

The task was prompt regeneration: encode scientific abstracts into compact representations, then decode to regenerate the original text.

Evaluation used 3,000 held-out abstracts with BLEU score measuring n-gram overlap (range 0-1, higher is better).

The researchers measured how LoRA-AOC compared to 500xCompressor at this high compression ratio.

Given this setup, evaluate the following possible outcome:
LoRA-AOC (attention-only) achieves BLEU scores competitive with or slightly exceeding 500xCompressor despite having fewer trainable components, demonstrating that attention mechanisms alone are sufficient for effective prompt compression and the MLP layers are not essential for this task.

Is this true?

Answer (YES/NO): NO